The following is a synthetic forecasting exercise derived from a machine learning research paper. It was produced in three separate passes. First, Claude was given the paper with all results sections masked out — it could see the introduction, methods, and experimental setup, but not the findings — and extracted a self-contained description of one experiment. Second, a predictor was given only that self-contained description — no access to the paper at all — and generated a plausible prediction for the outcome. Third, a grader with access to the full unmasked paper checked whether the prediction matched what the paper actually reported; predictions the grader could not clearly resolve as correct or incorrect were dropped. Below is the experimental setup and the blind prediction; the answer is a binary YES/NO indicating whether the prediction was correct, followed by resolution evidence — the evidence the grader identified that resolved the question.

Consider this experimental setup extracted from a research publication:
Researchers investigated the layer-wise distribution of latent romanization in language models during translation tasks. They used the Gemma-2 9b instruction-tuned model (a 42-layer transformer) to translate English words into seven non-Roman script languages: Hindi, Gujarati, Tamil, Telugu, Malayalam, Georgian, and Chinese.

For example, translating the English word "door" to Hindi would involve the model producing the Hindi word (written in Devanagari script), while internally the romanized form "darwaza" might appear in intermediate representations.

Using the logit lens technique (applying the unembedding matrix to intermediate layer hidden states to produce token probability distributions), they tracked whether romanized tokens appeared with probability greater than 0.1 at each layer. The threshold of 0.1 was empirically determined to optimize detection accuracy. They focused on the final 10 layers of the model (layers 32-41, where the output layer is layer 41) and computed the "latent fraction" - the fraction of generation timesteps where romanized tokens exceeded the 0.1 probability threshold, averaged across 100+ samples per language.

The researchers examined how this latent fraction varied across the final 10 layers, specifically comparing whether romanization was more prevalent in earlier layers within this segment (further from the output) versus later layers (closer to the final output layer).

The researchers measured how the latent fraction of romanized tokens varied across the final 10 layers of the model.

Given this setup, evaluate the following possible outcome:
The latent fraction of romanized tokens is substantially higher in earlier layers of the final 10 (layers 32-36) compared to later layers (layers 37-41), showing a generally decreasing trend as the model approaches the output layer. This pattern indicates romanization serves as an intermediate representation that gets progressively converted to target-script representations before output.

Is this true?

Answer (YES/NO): NO